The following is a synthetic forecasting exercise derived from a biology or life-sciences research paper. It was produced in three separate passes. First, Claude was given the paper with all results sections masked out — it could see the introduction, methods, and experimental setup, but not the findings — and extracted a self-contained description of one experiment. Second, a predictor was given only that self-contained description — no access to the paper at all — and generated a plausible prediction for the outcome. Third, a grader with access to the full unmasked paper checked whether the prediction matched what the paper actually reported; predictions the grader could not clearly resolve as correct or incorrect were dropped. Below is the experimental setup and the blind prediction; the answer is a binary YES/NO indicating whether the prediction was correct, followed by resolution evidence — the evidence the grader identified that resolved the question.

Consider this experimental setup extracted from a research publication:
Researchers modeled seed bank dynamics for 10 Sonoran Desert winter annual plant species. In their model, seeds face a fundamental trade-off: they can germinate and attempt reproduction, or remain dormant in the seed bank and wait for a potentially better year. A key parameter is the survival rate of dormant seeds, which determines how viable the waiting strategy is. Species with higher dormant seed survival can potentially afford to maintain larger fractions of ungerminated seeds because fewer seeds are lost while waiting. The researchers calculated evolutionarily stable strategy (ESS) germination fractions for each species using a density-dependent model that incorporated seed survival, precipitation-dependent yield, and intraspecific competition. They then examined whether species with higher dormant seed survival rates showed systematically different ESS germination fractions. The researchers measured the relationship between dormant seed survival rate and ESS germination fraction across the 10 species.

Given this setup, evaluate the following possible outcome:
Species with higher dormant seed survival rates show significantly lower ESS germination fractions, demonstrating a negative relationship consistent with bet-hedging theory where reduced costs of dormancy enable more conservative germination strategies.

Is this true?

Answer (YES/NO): YES